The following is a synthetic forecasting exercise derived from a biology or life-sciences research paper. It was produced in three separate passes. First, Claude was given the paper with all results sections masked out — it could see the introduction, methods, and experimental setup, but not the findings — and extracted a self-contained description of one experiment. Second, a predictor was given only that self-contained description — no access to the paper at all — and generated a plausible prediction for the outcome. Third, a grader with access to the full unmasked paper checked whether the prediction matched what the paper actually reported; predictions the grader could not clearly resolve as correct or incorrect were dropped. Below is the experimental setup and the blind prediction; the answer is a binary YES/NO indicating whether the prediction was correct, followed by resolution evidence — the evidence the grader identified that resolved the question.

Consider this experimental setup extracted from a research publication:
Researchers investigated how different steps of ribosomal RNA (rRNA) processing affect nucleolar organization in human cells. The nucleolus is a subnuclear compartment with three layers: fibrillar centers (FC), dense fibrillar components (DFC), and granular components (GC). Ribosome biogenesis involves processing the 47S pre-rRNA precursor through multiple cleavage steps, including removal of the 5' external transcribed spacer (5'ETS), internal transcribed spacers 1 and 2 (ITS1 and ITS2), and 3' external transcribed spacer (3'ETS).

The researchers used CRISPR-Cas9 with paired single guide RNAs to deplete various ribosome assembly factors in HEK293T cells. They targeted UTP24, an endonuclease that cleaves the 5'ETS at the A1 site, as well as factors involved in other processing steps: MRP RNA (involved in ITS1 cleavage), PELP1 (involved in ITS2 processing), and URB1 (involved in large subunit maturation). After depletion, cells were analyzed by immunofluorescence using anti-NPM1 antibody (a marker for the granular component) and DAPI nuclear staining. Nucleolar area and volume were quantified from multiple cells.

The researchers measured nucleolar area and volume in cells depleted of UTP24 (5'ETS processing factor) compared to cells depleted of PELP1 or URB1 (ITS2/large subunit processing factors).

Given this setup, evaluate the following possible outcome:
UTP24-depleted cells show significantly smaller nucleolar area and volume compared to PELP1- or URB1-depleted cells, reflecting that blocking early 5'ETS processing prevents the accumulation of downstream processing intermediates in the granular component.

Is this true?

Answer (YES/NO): NO